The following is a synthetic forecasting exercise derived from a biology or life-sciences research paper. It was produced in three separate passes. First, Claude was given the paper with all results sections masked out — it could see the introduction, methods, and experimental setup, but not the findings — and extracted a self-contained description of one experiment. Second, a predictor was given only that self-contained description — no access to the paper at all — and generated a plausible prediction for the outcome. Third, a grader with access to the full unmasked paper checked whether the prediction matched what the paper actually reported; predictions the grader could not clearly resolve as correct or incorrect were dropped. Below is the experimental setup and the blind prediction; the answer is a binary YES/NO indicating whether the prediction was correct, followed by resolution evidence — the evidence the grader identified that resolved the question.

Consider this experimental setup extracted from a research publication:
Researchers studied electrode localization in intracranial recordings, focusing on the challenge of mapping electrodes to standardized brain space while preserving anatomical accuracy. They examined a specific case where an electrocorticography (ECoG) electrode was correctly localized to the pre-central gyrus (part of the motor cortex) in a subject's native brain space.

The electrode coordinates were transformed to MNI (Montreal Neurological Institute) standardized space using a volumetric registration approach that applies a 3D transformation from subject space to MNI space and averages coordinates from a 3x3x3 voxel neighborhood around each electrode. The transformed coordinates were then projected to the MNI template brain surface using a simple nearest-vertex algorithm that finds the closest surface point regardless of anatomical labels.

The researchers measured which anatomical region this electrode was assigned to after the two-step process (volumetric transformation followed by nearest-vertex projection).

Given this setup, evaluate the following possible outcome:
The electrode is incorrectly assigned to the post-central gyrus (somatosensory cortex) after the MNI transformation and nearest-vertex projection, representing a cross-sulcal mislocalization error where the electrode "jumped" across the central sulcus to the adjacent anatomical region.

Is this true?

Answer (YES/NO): NO